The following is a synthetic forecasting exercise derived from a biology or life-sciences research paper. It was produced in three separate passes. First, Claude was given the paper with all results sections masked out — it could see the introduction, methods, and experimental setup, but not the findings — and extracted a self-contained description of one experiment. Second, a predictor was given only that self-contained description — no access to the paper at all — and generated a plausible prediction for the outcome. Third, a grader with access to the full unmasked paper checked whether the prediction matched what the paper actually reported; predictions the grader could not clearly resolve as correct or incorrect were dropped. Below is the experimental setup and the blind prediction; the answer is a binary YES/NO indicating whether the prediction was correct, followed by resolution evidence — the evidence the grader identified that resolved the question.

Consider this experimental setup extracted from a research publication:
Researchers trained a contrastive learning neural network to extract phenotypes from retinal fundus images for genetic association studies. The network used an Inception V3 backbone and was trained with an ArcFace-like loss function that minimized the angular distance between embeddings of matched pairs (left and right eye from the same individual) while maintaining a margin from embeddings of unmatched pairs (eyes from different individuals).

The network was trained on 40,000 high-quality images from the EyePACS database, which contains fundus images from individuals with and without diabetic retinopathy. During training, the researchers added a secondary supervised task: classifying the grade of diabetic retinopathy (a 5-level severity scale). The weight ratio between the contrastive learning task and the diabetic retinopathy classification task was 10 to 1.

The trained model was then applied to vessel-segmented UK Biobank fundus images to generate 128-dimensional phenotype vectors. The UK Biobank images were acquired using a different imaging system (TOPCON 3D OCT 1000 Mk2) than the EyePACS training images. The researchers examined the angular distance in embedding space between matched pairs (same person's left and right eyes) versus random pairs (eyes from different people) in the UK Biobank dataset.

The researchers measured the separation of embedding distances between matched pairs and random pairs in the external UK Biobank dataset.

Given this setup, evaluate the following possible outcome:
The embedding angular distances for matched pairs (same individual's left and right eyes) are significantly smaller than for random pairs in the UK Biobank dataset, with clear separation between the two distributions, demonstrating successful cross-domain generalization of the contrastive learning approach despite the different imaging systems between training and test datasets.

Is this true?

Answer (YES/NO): YES